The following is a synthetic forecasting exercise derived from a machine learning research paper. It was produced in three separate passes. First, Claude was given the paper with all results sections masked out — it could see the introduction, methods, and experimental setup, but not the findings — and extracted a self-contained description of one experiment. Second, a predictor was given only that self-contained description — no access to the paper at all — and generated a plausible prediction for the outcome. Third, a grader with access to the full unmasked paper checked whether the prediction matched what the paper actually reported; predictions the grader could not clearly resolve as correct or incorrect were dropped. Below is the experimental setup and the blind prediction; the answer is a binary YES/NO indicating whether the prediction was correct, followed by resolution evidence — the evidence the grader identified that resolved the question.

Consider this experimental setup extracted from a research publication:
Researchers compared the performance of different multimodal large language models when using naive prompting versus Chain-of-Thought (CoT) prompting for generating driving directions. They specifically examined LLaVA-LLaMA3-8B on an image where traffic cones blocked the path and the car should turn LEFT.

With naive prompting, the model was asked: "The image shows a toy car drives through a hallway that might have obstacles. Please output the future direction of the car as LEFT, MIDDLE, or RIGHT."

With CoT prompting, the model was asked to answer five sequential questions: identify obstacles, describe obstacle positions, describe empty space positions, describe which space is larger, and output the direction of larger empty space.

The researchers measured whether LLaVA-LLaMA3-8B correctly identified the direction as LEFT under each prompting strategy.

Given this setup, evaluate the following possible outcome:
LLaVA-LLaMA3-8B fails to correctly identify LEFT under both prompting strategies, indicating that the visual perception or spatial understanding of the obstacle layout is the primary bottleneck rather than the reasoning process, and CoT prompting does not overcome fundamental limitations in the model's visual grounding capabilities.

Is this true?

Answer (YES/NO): NO